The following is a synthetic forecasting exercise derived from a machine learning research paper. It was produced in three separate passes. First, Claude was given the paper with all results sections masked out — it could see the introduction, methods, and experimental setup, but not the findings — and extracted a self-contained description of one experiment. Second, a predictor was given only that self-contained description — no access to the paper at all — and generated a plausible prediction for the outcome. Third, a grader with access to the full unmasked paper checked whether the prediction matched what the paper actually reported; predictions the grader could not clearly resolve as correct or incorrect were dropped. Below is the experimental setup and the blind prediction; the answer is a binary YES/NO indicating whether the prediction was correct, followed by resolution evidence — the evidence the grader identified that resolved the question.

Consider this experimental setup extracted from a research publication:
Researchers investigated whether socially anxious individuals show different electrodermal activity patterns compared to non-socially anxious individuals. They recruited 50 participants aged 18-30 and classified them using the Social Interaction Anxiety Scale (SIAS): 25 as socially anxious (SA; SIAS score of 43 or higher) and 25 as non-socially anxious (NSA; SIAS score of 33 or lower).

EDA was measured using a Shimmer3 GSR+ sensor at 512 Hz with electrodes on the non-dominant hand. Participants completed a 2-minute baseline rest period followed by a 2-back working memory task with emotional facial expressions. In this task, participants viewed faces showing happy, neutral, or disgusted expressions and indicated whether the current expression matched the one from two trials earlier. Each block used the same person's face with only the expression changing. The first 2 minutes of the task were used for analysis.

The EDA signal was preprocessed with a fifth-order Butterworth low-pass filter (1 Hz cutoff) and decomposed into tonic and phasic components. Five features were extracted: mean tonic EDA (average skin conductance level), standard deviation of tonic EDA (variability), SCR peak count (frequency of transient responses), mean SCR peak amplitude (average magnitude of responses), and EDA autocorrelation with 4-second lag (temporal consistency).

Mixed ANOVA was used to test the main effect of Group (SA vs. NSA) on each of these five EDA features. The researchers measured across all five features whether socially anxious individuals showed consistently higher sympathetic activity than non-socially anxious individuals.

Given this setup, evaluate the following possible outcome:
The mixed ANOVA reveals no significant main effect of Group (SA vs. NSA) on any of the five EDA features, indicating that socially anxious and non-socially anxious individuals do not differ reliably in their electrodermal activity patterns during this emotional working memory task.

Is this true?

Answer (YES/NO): YES